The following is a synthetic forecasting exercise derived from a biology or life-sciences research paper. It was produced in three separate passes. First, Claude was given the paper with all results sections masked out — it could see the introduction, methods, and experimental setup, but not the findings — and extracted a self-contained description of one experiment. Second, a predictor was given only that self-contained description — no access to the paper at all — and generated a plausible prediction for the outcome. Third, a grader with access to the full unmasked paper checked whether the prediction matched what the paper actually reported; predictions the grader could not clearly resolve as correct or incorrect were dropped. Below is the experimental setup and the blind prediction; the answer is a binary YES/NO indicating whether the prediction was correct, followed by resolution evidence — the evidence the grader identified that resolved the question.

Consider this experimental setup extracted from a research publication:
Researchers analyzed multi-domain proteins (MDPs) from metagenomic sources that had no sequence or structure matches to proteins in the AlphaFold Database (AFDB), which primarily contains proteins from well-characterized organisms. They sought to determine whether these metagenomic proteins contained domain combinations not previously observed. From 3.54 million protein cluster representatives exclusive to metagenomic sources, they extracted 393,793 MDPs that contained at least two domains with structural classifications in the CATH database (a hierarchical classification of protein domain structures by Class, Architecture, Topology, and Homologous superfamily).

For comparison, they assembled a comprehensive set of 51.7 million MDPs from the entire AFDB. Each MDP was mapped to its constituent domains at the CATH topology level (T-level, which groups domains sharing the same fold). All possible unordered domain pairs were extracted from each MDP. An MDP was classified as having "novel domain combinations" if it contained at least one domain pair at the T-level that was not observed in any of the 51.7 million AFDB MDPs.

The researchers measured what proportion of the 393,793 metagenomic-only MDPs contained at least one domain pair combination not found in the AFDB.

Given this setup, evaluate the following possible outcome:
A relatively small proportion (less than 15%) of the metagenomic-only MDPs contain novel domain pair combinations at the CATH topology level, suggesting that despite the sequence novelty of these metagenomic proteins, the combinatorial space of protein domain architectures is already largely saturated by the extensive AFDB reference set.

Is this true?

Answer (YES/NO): YES